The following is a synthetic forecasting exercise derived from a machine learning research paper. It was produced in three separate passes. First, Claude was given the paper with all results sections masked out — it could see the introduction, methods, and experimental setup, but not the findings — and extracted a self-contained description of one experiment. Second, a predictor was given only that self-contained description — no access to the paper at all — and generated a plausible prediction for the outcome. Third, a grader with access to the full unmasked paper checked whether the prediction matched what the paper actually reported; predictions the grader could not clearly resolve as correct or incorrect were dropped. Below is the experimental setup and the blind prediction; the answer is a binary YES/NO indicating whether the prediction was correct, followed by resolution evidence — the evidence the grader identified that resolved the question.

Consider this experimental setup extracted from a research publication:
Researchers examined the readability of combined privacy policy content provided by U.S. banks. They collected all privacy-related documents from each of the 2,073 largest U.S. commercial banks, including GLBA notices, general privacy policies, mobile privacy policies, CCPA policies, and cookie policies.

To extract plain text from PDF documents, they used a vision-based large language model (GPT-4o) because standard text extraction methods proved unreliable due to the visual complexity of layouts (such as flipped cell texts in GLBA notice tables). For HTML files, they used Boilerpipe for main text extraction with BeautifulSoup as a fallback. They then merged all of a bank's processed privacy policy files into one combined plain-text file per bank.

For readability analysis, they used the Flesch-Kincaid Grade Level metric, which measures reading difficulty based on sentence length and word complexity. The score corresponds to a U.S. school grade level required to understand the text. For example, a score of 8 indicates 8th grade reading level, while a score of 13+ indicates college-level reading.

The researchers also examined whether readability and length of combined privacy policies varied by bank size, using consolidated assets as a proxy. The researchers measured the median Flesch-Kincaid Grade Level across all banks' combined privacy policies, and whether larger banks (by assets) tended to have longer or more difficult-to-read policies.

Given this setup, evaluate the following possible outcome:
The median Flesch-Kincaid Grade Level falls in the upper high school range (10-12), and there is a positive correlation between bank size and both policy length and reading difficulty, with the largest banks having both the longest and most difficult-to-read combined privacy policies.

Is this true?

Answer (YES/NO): NO